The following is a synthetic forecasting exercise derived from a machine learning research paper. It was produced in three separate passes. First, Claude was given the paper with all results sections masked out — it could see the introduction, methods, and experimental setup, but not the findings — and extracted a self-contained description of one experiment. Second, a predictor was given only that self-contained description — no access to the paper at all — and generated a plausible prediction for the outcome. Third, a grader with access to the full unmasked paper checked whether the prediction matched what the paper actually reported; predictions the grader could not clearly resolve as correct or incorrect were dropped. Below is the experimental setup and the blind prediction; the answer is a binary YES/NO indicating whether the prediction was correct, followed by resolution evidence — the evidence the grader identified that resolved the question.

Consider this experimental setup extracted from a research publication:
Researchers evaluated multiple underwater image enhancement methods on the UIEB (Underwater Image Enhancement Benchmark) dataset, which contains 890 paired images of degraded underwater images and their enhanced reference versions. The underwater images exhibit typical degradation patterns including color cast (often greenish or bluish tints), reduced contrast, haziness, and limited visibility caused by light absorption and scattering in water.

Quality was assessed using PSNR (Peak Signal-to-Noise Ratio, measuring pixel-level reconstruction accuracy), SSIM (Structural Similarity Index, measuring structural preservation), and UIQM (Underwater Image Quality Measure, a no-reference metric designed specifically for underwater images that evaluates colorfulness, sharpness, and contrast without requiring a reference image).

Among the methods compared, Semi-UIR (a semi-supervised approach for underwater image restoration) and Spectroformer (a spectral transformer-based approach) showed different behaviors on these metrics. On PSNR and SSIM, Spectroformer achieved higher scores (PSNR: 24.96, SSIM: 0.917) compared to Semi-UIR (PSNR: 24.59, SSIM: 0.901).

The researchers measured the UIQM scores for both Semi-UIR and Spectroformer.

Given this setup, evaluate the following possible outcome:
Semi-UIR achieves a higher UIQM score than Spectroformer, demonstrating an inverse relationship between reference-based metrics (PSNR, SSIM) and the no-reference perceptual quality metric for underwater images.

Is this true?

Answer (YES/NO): YES